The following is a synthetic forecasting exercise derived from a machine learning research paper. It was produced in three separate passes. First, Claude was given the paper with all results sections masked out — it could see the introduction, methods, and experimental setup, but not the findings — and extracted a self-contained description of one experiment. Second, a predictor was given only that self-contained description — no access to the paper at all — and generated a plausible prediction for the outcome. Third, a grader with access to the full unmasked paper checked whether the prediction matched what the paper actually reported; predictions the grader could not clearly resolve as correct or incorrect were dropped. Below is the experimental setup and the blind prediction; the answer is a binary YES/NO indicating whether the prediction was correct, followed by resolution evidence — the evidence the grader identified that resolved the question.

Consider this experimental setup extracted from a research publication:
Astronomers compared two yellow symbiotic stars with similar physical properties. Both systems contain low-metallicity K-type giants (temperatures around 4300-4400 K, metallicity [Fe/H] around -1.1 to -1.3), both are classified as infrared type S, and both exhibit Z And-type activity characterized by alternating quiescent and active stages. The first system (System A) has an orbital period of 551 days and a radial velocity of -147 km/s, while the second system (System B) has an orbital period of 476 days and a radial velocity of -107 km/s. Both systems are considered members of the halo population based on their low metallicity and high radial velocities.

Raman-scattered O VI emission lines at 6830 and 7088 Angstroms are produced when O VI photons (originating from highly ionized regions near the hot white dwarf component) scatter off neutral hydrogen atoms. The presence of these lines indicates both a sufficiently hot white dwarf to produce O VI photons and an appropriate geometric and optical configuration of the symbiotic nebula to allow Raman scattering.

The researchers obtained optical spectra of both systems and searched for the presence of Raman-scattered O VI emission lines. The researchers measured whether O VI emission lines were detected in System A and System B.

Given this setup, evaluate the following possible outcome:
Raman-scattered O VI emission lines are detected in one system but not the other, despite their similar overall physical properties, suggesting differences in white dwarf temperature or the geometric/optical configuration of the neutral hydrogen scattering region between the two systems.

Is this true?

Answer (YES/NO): YES